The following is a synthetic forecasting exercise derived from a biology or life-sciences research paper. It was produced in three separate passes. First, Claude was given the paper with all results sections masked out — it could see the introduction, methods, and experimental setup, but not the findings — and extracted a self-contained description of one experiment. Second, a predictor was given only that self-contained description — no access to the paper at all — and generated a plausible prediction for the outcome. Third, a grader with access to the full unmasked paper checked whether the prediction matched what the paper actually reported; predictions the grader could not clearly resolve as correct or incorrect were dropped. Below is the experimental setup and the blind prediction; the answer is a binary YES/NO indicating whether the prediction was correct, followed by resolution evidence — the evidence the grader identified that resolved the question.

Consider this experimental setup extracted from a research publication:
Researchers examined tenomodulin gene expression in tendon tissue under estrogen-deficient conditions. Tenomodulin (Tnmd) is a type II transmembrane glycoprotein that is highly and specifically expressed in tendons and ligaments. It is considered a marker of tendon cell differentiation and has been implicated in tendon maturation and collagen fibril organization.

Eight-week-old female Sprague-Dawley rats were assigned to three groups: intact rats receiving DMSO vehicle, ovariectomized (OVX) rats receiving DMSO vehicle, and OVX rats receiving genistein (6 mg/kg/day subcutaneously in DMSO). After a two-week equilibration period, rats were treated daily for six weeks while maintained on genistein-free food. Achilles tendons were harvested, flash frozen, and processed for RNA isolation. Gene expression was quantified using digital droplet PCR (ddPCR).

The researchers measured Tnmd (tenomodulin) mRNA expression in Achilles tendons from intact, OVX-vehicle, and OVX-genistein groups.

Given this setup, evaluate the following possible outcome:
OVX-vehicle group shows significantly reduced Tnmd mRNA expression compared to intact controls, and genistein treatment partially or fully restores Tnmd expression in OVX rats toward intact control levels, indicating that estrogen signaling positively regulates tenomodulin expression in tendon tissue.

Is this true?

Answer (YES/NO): NO